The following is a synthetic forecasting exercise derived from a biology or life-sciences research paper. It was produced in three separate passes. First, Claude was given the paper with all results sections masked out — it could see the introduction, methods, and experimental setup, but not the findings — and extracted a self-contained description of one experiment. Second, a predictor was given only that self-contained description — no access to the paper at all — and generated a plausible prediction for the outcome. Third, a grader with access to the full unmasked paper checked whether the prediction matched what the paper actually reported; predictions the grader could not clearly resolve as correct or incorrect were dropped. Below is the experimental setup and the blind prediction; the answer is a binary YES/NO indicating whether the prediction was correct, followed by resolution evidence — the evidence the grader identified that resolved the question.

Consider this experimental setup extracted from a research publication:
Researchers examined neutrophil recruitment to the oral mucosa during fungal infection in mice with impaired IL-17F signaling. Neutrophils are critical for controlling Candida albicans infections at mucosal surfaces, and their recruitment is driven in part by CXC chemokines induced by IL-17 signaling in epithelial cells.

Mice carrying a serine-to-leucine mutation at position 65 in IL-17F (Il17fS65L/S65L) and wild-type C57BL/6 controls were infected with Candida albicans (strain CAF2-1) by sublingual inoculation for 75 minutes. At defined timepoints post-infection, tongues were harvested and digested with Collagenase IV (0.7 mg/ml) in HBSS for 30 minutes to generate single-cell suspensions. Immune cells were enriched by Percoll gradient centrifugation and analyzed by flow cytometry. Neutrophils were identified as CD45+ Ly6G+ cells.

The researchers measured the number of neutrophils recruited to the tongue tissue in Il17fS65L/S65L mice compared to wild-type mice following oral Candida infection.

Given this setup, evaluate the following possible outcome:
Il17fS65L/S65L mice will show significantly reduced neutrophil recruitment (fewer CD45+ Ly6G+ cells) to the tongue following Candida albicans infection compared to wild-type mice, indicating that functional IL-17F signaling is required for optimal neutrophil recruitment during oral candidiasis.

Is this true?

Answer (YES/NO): YES